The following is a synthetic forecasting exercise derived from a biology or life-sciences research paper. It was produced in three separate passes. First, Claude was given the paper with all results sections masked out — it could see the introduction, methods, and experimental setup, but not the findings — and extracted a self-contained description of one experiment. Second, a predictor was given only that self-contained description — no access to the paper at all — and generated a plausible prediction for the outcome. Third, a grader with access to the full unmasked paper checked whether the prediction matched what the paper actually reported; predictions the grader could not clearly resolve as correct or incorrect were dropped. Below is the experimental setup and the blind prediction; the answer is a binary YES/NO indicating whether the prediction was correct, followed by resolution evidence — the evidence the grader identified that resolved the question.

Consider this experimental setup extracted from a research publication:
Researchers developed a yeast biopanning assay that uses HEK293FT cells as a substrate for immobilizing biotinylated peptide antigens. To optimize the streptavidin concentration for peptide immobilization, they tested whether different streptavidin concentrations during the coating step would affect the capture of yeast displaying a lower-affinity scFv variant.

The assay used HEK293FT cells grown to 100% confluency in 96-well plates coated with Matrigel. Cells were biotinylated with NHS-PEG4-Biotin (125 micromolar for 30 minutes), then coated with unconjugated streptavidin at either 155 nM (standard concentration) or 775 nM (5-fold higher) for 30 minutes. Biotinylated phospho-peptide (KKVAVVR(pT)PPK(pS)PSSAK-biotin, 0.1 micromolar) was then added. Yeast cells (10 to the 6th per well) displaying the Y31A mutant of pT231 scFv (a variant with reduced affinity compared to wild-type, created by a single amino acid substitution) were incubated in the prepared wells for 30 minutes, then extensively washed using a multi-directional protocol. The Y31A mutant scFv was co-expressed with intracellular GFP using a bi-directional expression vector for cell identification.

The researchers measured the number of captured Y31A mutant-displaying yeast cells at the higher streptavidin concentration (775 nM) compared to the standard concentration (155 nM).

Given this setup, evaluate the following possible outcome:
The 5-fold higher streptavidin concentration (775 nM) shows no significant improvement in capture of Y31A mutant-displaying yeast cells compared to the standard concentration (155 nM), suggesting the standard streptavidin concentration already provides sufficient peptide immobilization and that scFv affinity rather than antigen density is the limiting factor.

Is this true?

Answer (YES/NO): NO